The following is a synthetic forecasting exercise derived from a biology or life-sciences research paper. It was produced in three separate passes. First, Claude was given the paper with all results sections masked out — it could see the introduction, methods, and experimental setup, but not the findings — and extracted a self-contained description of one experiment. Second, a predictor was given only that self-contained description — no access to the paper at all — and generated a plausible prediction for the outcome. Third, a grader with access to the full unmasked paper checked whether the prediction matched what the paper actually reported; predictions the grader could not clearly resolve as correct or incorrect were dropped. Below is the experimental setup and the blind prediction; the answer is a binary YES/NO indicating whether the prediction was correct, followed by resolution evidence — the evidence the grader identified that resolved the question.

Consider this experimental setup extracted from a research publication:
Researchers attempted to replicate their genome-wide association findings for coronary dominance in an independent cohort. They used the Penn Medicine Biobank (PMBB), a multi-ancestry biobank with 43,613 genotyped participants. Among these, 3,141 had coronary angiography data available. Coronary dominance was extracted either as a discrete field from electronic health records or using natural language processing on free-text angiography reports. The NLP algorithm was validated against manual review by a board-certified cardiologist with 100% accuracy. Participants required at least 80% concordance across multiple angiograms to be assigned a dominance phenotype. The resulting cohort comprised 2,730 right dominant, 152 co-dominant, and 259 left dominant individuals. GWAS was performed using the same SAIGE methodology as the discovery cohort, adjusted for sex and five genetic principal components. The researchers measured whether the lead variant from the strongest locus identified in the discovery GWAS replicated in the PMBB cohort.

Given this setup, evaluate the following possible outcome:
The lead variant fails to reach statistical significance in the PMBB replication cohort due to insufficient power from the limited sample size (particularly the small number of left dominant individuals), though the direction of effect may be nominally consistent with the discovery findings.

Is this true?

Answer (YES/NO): NO